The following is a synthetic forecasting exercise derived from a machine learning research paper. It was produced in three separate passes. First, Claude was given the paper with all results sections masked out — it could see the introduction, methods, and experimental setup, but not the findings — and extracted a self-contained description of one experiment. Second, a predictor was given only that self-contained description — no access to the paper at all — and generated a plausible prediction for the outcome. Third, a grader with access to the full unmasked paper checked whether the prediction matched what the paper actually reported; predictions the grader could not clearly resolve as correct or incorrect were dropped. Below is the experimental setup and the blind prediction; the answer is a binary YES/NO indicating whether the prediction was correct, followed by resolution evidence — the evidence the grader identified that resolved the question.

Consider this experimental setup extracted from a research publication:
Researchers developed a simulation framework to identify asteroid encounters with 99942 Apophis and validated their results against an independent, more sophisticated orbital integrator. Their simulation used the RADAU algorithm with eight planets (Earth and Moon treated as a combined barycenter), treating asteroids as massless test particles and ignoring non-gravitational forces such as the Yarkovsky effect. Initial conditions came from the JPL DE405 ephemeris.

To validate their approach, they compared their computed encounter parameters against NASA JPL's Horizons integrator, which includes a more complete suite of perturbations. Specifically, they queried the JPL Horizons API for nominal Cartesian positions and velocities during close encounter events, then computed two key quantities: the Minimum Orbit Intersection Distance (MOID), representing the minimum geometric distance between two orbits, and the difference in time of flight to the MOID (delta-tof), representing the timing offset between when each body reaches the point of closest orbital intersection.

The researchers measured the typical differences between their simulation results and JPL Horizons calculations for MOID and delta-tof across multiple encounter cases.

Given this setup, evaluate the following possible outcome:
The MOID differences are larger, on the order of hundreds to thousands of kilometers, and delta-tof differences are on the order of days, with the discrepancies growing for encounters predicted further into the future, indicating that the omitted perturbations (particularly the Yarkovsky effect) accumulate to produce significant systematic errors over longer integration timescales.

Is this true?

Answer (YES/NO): NO